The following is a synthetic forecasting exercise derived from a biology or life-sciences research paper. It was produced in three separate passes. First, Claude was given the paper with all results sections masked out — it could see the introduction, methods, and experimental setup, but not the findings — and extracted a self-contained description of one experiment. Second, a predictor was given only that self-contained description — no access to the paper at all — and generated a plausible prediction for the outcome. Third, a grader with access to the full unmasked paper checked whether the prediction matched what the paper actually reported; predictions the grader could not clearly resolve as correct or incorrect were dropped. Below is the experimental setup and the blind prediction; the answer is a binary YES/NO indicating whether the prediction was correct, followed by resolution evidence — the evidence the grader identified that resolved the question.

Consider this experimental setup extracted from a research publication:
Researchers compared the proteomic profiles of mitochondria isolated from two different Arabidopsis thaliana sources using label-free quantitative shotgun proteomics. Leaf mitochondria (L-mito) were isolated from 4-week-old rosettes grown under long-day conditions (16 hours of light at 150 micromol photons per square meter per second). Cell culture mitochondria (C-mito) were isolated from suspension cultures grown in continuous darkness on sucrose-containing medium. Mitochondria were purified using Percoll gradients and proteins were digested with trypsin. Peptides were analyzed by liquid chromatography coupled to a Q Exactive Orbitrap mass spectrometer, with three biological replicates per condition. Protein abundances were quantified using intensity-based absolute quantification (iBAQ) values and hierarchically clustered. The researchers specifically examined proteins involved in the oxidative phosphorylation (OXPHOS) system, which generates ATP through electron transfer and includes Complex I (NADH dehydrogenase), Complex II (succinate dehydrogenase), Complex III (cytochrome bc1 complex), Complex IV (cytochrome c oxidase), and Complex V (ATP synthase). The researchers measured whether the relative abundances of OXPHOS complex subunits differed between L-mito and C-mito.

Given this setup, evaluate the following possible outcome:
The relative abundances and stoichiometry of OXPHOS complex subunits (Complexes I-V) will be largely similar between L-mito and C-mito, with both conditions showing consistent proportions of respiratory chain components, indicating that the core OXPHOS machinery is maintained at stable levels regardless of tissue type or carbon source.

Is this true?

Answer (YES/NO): YES